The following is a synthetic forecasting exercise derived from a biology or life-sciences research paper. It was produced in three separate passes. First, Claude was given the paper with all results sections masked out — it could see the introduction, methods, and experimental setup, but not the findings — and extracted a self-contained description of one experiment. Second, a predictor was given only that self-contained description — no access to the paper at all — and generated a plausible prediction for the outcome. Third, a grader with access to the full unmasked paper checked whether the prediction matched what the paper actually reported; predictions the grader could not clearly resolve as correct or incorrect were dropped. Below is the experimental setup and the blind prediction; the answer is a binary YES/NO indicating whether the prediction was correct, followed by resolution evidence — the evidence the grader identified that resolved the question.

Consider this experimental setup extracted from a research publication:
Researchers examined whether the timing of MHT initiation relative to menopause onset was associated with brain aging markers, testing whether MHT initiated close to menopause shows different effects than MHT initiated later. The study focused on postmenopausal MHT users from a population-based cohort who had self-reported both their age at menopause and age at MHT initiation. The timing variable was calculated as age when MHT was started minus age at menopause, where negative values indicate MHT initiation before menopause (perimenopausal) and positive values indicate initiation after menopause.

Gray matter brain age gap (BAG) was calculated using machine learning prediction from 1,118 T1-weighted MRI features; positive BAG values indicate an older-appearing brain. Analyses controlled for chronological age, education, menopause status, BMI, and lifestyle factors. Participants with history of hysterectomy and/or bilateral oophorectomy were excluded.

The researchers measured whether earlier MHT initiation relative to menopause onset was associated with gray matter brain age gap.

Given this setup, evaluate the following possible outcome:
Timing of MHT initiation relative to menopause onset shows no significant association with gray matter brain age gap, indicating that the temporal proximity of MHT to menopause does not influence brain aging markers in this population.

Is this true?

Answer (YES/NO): YES